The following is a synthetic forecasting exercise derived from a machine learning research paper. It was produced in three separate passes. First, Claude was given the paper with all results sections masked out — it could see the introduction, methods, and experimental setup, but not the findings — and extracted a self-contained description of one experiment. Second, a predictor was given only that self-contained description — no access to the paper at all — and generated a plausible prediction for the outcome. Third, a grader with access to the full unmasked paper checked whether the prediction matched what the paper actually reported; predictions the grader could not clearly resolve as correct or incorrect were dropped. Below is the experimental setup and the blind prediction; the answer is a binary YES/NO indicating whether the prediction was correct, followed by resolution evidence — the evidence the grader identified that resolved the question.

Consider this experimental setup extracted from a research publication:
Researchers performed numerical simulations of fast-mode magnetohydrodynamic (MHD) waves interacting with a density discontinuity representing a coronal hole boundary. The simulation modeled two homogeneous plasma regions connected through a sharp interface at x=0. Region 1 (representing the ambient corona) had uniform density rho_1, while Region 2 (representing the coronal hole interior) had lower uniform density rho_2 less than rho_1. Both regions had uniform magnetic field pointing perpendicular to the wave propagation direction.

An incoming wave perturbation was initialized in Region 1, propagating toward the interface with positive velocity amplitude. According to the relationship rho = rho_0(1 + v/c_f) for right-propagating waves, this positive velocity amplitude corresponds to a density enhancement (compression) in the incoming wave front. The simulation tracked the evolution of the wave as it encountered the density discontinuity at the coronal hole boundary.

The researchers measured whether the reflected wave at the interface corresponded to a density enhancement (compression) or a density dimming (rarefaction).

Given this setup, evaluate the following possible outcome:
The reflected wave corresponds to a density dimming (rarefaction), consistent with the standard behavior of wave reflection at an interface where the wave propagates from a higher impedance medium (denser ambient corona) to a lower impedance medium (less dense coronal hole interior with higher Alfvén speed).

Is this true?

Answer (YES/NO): YES